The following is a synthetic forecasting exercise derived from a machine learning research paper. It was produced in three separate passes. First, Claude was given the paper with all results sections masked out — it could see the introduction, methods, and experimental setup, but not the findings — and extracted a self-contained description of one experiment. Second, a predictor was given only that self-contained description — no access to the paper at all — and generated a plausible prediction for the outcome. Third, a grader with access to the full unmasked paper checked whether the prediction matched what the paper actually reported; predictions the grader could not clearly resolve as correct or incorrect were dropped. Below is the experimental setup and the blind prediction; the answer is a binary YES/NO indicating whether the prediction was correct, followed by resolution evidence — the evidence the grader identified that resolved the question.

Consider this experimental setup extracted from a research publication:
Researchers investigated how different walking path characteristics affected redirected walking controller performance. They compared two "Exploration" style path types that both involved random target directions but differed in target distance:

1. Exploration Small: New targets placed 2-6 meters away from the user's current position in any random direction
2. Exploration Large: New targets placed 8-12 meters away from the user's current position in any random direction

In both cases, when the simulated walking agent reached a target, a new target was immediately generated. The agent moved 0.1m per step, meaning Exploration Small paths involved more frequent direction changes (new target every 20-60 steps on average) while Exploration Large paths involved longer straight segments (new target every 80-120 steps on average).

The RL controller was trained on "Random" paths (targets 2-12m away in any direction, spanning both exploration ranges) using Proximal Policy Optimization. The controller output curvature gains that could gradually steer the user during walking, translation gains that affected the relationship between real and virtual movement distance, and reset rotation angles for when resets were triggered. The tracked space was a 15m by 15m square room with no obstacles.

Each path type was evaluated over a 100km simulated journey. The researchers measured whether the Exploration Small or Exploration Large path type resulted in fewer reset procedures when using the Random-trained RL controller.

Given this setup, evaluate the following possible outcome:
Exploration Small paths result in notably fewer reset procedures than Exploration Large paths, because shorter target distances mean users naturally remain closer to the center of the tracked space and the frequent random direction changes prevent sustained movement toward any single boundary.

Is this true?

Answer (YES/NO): YES